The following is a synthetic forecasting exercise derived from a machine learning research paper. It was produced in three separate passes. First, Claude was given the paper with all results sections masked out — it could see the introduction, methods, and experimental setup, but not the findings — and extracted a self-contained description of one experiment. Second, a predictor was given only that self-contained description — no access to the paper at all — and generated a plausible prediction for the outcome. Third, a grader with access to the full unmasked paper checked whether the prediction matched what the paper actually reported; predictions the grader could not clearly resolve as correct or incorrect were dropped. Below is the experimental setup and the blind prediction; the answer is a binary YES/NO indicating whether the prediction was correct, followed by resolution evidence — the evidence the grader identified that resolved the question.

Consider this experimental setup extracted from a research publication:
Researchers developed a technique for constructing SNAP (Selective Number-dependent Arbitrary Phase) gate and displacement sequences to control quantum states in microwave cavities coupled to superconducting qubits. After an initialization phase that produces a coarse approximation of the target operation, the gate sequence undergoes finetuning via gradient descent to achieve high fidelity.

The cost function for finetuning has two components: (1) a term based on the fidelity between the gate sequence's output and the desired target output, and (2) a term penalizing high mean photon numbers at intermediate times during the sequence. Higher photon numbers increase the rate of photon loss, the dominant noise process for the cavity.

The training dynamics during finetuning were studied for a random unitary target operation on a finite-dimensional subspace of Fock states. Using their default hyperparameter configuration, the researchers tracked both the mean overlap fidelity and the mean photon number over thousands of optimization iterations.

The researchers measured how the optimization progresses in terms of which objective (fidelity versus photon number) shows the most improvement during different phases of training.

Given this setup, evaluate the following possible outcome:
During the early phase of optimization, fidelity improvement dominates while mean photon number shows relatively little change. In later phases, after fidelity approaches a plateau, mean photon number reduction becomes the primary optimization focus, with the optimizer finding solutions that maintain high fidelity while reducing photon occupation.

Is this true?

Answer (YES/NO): NO